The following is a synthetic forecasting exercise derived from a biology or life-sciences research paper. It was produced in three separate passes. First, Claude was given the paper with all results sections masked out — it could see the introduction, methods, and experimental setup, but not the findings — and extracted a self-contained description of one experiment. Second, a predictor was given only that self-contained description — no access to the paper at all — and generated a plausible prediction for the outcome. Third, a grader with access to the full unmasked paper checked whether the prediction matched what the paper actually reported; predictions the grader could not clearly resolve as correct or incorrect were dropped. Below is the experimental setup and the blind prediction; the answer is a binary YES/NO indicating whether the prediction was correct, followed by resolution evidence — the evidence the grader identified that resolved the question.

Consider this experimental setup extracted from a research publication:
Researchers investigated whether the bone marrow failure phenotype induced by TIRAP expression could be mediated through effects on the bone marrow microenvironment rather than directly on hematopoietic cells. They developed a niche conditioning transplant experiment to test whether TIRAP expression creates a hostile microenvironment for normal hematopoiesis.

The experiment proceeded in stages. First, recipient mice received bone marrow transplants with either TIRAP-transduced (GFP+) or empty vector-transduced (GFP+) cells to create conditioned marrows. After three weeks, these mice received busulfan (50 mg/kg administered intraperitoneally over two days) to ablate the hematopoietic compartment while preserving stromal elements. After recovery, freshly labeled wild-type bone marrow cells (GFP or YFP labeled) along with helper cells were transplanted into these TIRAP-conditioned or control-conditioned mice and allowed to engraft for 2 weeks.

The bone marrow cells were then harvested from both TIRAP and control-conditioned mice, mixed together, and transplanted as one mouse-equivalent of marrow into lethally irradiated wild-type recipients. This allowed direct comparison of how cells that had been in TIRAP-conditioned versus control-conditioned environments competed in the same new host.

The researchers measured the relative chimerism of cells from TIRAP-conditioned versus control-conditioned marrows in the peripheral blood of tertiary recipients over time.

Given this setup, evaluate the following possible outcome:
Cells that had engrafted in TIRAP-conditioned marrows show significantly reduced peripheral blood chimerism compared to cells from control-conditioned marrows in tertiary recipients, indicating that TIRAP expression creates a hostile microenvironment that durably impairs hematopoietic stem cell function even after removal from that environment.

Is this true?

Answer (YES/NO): YES